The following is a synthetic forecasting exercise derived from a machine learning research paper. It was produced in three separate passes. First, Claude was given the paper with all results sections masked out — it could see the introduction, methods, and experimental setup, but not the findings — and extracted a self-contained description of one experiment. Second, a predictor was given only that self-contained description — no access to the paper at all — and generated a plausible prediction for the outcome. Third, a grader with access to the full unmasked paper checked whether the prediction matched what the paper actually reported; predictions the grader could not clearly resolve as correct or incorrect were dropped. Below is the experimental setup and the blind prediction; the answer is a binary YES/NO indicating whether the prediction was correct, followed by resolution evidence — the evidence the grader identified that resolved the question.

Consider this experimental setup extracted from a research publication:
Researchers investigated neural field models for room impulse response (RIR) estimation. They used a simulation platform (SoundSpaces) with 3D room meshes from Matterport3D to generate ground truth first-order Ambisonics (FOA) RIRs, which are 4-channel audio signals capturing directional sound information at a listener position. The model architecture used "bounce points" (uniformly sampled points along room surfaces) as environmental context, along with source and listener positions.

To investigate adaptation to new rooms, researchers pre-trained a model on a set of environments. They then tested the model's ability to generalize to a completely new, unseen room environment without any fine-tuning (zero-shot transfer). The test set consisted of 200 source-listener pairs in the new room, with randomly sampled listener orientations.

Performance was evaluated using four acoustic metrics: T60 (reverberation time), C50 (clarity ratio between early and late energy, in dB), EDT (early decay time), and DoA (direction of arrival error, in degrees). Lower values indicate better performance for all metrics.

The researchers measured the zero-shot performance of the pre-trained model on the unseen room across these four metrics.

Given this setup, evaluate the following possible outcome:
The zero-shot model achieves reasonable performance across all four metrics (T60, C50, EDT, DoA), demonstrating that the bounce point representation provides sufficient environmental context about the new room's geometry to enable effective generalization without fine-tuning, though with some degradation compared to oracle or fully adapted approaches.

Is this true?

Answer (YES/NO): NO